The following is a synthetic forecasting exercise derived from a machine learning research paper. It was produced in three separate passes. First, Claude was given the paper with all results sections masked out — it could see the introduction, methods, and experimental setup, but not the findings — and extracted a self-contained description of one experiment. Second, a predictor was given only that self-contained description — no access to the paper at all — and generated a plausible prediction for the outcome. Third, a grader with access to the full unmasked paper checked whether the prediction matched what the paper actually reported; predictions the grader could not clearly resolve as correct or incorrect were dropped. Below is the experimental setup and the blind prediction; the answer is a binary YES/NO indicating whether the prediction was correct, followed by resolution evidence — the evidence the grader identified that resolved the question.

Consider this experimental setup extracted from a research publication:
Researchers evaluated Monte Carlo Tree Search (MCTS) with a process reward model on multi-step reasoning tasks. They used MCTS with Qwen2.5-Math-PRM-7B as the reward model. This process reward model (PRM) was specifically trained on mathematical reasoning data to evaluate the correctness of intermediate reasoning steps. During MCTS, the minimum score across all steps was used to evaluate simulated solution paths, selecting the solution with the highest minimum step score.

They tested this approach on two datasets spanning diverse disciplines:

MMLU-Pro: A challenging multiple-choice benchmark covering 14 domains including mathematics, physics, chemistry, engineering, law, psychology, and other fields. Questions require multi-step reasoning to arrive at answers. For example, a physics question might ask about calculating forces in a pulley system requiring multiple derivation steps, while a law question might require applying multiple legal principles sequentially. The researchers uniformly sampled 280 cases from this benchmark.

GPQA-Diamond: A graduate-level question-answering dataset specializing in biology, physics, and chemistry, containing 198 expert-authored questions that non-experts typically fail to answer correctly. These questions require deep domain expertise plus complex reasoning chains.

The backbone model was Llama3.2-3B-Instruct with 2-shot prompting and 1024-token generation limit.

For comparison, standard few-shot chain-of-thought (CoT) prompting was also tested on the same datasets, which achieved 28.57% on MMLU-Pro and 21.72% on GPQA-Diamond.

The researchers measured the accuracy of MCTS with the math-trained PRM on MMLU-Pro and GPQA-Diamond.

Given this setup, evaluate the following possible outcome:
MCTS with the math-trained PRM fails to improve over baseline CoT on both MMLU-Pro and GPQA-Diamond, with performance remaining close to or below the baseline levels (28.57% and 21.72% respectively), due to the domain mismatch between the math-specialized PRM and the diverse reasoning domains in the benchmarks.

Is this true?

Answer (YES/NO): NO